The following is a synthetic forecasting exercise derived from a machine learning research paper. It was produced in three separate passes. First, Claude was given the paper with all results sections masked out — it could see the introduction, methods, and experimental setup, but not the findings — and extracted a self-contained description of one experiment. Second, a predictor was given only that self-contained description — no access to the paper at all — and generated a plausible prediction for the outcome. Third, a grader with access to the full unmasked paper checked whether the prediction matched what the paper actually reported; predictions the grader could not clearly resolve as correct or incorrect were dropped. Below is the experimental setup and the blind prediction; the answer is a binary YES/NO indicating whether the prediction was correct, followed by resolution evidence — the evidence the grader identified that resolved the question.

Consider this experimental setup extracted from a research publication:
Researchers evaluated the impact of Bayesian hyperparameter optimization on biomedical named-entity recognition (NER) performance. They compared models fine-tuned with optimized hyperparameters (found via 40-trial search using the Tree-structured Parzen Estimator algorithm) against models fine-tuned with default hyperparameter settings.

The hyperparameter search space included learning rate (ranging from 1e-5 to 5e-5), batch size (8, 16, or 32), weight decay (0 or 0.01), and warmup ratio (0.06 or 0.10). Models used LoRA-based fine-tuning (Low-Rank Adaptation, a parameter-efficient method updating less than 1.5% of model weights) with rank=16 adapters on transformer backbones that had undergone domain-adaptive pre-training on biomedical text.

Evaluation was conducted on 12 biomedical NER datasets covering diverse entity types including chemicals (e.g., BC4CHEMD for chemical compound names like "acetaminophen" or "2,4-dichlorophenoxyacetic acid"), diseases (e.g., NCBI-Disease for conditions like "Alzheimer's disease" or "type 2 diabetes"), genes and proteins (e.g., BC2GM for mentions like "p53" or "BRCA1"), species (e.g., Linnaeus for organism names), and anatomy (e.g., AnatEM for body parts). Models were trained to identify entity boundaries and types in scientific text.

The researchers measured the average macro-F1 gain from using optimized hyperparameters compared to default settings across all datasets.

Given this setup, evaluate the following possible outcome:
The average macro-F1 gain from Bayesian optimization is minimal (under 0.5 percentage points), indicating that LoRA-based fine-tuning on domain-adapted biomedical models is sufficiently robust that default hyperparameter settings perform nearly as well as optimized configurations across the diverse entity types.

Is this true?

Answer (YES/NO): NO